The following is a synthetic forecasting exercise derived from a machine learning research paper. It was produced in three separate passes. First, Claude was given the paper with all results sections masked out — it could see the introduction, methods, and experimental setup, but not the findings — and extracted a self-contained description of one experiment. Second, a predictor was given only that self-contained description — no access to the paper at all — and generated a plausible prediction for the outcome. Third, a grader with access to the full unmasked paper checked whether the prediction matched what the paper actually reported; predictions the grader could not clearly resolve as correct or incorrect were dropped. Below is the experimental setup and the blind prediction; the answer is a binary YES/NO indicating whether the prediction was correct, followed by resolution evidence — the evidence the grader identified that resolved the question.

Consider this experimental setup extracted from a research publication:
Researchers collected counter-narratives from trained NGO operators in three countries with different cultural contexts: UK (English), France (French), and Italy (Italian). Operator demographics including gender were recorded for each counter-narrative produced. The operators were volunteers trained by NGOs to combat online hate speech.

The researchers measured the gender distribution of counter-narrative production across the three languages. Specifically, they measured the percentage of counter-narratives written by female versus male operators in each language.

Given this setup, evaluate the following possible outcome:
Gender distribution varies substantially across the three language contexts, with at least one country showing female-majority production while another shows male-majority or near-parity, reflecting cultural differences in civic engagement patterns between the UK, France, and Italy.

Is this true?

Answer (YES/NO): YES